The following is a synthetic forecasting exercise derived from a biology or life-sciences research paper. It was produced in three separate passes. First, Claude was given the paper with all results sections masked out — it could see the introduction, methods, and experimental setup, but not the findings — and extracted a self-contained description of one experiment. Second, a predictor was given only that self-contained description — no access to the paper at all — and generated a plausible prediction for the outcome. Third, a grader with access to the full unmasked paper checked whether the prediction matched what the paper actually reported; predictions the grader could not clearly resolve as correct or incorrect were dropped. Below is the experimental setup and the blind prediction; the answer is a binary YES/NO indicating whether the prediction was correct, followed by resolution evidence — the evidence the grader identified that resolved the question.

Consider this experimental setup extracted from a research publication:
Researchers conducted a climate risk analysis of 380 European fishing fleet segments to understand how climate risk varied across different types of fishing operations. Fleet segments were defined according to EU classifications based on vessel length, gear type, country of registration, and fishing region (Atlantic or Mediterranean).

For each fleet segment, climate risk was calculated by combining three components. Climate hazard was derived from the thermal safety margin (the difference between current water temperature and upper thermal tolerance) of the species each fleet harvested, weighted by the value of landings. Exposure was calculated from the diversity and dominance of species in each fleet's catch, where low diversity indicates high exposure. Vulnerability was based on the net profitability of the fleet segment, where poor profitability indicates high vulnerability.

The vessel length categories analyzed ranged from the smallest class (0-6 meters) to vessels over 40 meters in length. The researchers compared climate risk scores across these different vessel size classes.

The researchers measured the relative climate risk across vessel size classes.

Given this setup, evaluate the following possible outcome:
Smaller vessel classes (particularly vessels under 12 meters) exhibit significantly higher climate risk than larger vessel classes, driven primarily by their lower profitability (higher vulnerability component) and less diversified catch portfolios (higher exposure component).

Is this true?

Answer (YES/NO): NO